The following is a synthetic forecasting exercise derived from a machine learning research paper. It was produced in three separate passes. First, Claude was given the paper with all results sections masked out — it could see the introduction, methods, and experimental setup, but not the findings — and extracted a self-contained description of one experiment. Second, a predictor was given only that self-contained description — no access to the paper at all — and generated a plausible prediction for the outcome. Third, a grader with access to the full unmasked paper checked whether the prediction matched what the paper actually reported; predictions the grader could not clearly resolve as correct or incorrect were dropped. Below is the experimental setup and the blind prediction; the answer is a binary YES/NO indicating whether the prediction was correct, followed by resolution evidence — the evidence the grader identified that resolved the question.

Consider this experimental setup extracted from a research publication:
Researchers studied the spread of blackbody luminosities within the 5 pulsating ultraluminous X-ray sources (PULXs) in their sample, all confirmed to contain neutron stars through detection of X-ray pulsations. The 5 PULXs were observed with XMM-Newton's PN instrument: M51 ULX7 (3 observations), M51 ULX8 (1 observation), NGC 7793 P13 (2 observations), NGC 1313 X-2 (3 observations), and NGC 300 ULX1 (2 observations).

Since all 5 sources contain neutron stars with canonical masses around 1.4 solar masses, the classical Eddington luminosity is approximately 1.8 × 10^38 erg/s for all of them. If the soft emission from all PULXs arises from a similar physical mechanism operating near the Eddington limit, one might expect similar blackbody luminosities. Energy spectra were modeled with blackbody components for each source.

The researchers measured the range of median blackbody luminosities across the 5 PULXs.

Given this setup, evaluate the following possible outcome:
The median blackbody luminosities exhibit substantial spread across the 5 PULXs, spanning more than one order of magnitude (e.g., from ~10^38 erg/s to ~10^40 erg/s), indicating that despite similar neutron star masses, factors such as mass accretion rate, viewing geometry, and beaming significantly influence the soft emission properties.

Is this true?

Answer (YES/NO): NO